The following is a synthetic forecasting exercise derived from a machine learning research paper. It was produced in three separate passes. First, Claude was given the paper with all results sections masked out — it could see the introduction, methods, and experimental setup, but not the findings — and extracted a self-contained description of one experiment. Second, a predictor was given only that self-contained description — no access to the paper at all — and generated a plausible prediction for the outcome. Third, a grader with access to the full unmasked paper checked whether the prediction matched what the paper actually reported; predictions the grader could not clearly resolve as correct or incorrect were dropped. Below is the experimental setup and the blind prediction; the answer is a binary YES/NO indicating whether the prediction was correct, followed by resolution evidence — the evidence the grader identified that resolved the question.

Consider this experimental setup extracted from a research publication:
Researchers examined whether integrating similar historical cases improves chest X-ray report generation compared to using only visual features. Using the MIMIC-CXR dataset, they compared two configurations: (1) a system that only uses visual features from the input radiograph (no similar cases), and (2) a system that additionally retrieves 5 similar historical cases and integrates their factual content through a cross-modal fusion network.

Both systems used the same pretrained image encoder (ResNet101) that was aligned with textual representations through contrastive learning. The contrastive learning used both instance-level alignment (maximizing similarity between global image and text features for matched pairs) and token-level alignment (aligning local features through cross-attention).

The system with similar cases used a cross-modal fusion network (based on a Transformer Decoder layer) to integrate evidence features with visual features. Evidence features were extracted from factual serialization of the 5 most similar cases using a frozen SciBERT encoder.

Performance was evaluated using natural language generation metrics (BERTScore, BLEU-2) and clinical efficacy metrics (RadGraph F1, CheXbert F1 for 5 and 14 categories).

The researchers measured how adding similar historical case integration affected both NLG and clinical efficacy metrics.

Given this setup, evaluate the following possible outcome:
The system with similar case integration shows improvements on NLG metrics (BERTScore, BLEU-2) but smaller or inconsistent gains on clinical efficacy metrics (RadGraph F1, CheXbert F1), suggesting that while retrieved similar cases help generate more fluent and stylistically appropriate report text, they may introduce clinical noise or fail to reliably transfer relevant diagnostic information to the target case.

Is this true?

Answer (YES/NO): NO